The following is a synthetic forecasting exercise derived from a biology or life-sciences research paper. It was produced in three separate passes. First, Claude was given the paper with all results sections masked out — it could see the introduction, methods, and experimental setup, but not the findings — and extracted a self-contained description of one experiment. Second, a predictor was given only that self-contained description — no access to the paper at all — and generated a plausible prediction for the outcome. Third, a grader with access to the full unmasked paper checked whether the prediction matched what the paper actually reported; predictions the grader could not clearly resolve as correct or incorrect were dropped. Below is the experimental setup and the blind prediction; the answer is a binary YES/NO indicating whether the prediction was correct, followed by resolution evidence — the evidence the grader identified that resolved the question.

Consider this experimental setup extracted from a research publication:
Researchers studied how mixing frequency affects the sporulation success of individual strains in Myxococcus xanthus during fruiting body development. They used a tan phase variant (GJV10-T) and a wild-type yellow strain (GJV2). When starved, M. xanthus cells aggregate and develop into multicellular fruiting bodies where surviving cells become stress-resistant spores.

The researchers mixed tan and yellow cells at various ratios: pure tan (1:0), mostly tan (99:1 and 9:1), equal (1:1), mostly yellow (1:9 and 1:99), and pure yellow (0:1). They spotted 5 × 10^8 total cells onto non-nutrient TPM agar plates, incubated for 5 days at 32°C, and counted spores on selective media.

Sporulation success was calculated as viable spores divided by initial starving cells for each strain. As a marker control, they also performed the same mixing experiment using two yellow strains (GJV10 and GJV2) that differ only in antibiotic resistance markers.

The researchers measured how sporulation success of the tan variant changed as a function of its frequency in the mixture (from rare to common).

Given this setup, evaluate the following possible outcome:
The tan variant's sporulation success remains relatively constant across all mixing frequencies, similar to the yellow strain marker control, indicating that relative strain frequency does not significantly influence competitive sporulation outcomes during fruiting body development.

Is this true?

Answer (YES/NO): NO